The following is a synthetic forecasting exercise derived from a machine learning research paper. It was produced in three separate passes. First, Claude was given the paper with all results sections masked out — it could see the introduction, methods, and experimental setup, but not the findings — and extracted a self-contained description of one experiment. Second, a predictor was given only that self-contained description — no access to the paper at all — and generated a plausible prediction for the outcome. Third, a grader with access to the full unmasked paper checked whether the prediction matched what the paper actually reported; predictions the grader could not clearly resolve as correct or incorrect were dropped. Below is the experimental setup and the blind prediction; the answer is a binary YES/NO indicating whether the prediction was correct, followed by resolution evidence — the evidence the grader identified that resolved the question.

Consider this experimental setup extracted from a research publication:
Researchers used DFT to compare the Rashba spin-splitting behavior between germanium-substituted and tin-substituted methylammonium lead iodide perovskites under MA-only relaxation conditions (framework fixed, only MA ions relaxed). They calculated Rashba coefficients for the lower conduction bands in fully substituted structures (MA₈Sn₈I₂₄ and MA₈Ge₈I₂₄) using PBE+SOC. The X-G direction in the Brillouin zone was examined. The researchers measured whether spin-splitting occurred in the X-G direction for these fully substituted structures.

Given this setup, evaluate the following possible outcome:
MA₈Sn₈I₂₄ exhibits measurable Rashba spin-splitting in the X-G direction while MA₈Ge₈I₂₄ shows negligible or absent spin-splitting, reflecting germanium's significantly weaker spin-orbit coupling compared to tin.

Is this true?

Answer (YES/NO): YES